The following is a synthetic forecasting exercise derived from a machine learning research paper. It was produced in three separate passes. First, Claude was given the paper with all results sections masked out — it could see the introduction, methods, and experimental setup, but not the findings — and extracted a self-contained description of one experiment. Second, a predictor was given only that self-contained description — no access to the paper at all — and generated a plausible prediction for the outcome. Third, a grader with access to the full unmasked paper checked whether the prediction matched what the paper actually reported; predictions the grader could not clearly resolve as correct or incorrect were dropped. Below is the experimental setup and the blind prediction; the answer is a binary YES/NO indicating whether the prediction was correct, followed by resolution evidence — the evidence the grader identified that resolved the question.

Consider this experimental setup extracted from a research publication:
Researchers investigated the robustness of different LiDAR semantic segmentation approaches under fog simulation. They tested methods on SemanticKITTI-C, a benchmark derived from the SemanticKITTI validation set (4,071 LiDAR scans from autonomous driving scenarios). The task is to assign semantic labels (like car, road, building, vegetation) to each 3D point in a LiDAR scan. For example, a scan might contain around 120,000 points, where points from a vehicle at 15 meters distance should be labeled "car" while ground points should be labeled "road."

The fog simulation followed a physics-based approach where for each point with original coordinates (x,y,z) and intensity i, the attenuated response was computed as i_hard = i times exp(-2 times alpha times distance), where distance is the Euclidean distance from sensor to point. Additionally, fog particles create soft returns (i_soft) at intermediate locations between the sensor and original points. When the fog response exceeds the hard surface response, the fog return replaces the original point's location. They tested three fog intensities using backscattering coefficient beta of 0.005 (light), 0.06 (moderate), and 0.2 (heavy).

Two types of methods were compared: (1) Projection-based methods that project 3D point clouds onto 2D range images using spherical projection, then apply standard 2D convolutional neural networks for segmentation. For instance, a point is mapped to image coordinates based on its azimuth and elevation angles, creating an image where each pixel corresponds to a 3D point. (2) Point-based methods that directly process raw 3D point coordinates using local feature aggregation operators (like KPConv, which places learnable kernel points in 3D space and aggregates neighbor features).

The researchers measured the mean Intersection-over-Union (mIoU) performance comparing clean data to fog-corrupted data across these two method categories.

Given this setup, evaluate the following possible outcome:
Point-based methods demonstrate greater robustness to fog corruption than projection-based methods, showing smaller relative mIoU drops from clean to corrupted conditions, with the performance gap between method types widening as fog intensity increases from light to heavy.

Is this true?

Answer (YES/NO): YES